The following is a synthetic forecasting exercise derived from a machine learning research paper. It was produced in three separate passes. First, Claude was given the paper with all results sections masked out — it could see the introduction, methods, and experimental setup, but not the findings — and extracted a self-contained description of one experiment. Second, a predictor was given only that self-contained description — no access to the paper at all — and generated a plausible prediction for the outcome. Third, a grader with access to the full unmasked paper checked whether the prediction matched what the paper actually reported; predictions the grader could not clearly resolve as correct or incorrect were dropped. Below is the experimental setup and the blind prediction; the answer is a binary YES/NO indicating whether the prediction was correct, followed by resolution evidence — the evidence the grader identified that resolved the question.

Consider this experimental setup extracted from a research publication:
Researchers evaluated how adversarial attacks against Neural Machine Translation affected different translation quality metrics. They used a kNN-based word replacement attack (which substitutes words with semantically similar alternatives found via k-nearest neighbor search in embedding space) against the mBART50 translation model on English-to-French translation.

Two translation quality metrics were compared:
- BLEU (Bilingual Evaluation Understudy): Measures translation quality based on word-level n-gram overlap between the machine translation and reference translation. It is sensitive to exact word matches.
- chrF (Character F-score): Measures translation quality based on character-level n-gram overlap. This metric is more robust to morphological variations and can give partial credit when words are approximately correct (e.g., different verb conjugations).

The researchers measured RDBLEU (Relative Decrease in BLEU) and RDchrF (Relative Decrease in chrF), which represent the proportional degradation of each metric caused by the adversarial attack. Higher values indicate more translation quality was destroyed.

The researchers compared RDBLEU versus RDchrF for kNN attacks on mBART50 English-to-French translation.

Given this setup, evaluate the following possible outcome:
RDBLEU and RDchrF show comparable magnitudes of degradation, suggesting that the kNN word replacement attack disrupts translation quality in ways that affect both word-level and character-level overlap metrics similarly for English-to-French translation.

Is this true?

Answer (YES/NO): NO